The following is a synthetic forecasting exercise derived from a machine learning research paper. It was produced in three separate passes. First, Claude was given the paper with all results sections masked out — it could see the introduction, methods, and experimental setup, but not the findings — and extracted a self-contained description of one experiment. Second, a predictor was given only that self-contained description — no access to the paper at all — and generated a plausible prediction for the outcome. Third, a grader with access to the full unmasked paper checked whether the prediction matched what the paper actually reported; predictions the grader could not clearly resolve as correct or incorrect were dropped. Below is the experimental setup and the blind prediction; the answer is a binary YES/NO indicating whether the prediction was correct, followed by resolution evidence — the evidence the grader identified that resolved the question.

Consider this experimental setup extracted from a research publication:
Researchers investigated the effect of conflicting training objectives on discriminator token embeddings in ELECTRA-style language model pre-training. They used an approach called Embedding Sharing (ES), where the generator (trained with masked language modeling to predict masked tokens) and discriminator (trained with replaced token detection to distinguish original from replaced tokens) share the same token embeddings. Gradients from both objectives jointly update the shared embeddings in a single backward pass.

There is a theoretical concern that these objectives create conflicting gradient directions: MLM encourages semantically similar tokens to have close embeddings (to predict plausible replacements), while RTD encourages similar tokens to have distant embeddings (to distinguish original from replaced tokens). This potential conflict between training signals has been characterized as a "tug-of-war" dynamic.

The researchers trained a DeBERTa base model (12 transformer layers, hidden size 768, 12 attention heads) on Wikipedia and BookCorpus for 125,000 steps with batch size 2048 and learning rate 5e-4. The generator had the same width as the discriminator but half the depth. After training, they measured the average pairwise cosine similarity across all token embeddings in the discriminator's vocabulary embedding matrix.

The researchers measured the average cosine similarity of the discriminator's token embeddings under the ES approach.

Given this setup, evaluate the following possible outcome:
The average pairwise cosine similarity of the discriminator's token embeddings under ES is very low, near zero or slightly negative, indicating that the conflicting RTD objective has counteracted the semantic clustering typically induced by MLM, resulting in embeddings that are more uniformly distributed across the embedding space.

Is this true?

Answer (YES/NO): YES